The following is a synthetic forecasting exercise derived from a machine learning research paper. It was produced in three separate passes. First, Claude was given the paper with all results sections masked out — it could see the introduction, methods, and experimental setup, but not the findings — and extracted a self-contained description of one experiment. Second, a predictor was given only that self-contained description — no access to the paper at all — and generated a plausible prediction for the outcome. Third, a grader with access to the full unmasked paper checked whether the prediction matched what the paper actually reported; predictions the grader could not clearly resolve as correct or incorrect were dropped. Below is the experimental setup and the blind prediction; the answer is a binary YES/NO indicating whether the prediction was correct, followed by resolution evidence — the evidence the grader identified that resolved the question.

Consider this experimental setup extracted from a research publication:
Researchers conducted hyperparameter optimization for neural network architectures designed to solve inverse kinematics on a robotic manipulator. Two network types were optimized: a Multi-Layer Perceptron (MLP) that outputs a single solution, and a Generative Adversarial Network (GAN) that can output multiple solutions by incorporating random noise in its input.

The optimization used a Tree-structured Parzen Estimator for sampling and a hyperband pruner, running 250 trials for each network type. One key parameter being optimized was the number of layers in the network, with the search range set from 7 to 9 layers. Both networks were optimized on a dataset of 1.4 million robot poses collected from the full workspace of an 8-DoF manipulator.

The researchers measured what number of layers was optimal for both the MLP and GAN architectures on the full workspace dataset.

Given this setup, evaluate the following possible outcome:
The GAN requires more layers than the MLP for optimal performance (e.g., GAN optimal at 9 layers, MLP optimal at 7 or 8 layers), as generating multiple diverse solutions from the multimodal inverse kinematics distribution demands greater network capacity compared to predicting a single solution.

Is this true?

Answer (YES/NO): NO